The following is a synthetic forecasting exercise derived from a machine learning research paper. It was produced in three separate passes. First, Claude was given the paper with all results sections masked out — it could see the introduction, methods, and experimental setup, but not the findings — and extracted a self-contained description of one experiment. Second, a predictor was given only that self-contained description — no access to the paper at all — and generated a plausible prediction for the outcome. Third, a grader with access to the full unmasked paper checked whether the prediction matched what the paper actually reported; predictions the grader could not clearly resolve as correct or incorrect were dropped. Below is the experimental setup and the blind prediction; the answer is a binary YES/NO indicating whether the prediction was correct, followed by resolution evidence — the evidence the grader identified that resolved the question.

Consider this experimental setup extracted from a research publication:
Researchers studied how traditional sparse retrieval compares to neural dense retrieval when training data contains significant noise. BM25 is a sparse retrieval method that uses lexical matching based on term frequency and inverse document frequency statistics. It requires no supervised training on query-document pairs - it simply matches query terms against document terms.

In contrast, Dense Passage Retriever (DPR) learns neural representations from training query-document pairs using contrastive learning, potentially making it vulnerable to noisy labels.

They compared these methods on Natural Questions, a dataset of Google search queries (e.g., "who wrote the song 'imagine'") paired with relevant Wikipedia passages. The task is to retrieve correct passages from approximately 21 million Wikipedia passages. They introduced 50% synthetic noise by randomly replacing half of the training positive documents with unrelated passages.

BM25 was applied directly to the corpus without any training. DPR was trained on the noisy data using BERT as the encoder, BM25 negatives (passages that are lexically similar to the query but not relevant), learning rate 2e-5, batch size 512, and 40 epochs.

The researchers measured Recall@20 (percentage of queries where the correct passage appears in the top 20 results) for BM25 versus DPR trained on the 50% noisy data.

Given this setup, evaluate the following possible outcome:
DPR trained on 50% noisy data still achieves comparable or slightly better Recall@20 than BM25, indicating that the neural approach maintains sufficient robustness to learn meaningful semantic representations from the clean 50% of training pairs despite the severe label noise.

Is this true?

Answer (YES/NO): NO